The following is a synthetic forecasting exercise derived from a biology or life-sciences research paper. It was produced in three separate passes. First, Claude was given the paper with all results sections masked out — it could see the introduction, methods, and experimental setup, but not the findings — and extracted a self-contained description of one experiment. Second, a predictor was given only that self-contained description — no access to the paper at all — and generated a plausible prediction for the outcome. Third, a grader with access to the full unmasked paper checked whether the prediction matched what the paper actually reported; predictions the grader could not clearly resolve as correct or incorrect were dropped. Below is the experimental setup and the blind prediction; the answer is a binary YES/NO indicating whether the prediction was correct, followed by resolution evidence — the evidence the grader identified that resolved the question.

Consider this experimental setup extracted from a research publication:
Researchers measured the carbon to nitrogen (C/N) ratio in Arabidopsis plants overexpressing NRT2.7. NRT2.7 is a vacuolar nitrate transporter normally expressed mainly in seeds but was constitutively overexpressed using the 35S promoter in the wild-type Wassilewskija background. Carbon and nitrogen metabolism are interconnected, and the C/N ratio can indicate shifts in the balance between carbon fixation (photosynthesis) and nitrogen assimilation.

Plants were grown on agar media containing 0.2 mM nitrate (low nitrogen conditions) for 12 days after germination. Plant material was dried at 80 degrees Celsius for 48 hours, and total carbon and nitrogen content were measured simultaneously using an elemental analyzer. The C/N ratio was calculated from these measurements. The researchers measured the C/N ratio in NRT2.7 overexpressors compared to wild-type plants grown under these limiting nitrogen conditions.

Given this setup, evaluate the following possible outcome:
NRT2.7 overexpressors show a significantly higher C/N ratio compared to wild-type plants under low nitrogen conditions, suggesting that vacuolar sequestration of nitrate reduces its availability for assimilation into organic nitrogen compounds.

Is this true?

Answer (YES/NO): NO